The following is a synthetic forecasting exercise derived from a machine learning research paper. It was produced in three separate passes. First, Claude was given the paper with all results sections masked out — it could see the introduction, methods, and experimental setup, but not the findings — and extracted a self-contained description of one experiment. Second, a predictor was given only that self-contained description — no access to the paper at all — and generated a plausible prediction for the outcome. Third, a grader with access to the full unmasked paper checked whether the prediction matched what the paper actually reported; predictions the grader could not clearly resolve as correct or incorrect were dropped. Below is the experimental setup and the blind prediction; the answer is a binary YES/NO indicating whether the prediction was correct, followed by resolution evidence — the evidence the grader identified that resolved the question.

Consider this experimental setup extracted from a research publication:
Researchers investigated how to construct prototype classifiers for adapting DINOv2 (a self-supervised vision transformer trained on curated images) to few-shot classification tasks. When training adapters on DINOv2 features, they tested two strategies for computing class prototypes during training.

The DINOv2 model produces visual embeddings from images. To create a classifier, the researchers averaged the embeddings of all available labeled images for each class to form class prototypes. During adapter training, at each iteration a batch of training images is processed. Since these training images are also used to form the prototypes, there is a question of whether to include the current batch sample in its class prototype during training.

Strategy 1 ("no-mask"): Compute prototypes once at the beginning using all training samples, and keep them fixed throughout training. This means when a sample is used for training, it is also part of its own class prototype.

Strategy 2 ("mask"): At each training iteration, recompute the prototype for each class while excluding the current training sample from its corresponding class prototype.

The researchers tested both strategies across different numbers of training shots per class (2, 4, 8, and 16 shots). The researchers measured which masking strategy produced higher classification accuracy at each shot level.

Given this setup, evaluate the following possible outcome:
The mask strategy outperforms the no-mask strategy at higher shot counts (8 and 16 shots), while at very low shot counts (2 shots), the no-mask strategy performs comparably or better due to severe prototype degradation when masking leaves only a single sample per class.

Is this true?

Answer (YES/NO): NO